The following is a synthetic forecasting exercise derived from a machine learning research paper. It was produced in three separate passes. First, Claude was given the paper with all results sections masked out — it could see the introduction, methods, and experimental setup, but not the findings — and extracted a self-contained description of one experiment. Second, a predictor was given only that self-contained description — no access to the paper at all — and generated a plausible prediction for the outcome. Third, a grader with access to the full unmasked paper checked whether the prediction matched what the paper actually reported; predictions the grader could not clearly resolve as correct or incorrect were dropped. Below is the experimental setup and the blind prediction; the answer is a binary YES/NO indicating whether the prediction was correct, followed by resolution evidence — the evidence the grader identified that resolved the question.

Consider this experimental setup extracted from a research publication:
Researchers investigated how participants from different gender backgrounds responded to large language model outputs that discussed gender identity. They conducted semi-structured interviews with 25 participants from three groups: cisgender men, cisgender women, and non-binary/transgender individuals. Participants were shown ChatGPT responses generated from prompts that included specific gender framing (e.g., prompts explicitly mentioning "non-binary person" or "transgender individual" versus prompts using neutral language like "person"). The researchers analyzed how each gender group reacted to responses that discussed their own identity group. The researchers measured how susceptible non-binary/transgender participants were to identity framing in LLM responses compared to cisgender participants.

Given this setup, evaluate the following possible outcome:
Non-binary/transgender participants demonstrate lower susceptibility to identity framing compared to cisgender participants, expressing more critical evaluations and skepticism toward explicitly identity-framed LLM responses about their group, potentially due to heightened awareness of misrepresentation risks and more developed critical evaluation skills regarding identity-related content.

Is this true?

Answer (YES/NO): YES